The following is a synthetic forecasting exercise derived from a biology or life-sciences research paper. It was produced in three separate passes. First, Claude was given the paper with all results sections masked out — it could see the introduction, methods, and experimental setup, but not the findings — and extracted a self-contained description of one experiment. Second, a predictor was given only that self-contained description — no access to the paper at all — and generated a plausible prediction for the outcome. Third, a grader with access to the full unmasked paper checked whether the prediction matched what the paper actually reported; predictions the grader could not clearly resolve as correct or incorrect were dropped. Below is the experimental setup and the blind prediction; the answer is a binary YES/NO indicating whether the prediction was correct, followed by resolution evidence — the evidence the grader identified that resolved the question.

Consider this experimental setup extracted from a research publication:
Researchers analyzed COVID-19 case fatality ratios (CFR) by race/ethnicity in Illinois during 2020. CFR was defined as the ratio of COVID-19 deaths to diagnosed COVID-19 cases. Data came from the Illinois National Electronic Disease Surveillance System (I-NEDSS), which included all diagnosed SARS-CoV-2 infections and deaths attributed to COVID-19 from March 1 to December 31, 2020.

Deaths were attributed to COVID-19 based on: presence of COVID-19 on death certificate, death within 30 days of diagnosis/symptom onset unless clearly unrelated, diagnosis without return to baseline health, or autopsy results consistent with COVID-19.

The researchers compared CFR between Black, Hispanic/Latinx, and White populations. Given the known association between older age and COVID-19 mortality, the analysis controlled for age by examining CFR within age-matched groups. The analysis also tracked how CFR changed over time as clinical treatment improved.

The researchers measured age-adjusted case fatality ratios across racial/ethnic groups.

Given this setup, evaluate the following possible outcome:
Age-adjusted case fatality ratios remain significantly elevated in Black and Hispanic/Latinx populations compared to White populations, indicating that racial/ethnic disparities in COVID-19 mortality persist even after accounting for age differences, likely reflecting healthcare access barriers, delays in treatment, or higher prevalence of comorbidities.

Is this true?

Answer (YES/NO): NO